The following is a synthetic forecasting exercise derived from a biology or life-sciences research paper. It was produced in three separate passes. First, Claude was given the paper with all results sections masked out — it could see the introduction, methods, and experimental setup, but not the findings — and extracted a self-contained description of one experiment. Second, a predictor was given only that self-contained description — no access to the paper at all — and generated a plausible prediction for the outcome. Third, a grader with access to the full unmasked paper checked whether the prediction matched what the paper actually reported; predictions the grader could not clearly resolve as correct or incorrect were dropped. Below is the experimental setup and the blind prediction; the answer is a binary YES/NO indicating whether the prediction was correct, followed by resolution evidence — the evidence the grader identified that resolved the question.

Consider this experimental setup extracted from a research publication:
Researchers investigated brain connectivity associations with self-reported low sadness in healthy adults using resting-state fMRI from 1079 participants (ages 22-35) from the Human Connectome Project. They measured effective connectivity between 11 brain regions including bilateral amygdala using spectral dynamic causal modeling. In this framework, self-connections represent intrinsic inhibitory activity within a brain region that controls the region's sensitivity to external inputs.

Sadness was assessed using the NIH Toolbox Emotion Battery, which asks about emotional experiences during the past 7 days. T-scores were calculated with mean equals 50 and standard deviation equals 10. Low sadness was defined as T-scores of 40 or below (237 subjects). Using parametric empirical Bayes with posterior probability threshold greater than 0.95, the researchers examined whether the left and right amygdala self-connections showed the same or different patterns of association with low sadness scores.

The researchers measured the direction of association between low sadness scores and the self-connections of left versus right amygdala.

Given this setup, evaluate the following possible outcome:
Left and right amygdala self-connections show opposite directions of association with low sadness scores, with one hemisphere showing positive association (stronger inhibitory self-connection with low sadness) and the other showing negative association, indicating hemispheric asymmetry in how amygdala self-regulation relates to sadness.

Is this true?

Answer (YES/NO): YES